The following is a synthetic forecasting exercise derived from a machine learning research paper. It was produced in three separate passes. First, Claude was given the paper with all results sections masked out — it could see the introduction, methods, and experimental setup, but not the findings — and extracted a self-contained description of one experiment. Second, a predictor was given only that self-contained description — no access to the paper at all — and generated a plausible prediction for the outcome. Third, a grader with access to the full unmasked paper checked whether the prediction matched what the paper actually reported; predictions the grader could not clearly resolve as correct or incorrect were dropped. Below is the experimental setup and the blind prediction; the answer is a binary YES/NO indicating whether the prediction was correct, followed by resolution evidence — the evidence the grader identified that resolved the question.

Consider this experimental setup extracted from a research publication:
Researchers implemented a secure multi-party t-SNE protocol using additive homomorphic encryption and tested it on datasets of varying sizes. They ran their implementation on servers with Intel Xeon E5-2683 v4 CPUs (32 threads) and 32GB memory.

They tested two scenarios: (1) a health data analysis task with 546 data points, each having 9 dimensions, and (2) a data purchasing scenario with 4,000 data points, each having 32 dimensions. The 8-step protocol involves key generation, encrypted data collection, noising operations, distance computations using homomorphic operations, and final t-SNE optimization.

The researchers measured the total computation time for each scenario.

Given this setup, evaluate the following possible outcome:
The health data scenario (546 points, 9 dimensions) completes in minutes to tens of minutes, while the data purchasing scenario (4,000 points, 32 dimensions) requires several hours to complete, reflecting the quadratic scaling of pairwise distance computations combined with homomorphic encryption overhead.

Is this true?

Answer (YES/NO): NO